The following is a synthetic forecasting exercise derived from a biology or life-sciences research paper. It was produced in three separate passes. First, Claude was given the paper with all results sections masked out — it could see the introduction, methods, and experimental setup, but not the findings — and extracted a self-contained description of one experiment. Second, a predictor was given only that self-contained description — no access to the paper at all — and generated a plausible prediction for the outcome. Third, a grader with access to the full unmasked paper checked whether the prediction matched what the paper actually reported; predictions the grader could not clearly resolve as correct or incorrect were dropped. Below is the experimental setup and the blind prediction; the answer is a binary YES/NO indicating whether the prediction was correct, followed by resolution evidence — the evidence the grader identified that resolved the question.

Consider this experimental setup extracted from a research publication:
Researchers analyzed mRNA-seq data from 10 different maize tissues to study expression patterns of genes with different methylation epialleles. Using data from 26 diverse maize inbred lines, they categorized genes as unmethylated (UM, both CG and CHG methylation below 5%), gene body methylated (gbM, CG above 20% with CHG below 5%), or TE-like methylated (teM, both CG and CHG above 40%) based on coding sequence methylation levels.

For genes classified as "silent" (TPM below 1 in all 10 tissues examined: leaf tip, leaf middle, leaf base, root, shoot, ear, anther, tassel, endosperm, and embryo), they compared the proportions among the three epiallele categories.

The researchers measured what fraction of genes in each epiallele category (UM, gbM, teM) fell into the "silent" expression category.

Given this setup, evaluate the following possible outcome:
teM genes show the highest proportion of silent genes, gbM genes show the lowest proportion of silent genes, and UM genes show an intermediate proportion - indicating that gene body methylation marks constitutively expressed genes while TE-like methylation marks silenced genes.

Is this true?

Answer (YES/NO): YES